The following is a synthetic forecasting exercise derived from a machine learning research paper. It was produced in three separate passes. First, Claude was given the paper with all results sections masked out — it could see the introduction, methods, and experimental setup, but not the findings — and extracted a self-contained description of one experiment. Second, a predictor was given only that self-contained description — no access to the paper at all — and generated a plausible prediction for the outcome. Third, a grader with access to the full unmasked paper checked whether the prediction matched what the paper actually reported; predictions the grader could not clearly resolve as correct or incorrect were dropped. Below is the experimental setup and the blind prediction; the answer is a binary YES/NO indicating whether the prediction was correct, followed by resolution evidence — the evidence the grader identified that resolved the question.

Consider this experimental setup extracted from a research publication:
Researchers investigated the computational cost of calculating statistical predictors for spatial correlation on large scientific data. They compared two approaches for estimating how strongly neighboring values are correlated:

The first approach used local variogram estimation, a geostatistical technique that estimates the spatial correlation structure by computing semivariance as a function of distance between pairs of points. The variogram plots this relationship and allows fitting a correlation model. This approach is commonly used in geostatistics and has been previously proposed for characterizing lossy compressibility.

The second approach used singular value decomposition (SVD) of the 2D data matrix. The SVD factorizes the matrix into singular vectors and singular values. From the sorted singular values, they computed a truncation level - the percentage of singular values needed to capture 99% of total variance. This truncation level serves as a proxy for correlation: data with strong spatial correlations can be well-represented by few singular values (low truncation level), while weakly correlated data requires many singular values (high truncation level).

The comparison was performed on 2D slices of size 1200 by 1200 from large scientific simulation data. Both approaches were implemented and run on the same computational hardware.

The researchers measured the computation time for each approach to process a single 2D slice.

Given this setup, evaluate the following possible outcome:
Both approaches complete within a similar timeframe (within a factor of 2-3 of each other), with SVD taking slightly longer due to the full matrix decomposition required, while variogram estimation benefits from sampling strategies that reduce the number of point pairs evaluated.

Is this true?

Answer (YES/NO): NO